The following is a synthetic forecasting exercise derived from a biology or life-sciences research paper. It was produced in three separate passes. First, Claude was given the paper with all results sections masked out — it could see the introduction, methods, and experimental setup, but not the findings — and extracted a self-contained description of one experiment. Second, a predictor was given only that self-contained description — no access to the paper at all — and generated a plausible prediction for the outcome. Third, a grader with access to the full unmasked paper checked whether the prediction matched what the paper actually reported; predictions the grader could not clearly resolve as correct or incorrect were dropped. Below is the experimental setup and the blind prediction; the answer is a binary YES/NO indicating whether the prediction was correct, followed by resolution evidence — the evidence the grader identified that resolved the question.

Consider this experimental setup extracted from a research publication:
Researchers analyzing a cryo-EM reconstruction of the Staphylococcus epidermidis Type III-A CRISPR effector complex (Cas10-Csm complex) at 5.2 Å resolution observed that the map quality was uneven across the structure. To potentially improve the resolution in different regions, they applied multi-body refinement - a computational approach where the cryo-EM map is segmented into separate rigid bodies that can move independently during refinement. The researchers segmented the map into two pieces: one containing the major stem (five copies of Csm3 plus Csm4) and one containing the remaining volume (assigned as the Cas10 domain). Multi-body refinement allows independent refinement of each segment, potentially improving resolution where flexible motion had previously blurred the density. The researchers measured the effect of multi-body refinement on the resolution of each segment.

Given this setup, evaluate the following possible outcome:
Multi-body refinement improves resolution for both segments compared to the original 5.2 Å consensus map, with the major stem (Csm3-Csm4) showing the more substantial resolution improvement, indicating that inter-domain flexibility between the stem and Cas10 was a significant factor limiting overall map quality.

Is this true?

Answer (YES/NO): NO